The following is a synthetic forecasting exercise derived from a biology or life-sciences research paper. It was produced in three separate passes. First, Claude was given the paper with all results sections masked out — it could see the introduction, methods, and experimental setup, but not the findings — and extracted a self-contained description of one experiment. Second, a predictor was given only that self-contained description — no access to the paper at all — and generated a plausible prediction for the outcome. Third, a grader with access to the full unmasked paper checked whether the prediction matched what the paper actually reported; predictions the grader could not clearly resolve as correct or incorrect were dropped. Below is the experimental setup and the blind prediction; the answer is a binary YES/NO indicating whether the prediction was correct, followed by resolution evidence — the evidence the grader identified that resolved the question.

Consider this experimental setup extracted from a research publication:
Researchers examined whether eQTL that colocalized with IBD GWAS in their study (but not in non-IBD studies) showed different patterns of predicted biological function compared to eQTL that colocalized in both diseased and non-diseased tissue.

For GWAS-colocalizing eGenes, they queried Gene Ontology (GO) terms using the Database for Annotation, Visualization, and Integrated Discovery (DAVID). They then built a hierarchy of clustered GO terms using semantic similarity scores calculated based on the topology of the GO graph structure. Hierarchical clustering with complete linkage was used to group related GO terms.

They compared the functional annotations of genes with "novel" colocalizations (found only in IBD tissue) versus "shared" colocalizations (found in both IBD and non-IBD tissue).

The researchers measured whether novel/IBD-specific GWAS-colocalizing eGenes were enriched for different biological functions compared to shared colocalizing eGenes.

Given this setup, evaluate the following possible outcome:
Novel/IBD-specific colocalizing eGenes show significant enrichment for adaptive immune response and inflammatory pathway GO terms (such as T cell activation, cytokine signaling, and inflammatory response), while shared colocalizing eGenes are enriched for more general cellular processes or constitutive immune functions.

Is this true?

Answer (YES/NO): NO